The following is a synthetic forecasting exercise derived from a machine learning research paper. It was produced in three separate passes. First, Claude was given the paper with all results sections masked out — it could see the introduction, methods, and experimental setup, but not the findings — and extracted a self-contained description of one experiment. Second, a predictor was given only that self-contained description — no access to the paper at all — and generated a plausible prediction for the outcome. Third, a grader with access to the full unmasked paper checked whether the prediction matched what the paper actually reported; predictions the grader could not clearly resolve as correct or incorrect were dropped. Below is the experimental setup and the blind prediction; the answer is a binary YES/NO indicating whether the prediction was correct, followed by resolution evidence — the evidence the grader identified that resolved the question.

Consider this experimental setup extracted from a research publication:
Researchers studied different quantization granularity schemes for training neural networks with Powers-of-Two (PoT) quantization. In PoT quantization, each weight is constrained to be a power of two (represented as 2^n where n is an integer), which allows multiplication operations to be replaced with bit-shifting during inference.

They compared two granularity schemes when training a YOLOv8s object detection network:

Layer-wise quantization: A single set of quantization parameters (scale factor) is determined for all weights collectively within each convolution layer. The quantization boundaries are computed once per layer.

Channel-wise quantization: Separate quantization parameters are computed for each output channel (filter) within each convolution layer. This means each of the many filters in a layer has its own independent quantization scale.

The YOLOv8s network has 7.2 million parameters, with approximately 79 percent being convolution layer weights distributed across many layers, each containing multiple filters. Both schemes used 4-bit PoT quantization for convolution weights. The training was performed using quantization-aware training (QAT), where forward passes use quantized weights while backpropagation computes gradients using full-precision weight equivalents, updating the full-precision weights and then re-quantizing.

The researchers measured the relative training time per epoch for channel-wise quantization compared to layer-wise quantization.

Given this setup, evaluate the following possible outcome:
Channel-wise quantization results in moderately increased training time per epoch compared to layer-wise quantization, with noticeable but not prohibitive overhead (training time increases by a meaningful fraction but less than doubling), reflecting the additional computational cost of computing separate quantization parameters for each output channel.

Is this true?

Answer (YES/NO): NO